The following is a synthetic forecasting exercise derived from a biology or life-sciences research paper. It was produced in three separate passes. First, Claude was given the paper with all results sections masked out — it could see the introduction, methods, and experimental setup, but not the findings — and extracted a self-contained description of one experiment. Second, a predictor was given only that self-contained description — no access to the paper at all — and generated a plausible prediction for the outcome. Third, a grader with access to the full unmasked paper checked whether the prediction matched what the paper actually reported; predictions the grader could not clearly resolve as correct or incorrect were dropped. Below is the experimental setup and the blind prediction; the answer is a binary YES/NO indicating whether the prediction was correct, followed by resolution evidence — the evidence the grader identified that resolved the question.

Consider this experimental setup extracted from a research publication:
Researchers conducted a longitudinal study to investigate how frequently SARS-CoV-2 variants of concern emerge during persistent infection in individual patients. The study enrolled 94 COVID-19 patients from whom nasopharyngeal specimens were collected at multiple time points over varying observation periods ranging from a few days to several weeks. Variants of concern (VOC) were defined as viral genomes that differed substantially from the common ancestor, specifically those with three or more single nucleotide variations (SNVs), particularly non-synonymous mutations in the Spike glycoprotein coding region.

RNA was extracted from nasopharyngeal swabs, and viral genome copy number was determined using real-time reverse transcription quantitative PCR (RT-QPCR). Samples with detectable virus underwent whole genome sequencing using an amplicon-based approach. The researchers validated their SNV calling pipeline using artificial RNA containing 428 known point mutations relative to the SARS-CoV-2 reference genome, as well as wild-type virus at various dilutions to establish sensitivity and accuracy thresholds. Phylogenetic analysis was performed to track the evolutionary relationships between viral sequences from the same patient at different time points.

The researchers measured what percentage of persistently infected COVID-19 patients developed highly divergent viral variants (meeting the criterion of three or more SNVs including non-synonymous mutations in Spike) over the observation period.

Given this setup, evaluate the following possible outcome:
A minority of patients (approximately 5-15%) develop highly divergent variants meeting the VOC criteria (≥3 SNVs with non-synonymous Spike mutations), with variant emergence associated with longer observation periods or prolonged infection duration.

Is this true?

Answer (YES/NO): NO